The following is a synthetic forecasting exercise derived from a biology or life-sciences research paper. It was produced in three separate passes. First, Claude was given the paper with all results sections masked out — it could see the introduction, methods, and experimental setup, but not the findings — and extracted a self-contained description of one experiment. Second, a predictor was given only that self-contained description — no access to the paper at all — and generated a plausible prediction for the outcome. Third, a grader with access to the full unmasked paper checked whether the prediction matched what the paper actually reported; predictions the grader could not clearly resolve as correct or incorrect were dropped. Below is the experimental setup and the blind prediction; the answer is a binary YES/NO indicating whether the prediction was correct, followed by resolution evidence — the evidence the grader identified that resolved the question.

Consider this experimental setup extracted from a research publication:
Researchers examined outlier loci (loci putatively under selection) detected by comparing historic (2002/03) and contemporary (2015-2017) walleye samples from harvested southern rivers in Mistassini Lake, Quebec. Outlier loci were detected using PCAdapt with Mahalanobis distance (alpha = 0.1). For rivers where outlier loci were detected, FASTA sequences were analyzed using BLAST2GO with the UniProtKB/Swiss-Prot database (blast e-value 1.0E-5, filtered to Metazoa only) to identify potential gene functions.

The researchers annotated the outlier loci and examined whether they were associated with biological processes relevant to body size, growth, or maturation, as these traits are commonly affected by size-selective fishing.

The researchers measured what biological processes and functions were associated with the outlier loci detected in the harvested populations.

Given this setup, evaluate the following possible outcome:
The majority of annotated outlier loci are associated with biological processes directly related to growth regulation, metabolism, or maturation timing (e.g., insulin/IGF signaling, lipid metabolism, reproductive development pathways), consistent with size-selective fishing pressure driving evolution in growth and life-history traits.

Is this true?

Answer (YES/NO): NO